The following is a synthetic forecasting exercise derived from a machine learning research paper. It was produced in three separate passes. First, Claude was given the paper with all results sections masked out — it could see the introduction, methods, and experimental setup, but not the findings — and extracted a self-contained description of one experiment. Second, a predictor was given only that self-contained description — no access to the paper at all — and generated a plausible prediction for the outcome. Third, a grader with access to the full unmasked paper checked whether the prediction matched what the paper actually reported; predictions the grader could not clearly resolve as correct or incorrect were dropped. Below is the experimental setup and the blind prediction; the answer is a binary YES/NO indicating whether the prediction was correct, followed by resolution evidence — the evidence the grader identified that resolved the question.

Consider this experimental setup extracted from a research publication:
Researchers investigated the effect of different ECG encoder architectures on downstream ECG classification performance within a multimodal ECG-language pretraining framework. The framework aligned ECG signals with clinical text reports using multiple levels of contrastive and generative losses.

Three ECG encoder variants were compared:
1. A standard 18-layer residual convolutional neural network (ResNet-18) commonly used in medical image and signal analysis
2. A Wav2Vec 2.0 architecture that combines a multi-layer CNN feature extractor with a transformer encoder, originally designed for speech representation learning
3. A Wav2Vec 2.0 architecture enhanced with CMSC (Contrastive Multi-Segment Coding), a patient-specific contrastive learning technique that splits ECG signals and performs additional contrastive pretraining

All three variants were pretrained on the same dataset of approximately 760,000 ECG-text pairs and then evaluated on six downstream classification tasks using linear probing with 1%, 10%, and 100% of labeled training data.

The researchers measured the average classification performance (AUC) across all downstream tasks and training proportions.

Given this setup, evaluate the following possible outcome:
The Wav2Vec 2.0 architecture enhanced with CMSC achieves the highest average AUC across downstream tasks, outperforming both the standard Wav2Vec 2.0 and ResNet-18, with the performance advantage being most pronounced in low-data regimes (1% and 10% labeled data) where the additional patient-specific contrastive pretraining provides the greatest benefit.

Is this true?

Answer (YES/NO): NO